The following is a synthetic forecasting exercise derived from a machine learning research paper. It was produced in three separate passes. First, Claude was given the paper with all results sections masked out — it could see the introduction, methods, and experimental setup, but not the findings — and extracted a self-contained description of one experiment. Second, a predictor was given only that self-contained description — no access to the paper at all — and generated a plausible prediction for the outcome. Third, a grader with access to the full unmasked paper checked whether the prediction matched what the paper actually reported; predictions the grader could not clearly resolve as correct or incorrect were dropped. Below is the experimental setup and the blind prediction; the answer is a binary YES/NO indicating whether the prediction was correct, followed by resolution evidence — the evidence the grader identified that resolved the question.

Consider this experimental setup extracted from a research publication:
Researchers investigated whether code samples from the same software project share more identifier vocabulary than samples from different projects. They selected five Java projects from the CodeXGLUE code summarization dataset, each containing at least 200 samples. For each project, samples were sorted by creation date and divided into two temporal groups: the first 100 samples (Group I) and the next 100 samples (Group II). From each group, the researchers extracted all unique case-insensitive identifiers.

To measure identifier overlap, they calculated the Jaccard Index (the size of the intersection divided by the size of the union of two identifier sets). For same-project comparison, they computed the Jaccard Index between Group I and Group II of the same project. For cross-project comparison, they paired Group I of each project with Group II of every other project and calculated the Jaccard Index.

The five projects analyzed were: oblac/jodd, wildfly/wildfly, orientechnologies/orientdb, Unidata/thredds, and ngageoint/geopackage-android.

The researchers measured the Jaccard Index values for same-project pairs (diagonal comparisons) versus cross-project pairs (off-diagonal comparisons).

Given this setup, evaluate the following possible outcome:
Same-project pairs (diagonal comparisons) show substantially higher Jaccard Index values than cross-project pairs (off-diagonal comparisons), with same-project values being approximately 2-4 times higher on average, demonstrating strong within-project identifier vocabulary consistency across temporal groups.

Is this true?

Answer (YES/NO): YES